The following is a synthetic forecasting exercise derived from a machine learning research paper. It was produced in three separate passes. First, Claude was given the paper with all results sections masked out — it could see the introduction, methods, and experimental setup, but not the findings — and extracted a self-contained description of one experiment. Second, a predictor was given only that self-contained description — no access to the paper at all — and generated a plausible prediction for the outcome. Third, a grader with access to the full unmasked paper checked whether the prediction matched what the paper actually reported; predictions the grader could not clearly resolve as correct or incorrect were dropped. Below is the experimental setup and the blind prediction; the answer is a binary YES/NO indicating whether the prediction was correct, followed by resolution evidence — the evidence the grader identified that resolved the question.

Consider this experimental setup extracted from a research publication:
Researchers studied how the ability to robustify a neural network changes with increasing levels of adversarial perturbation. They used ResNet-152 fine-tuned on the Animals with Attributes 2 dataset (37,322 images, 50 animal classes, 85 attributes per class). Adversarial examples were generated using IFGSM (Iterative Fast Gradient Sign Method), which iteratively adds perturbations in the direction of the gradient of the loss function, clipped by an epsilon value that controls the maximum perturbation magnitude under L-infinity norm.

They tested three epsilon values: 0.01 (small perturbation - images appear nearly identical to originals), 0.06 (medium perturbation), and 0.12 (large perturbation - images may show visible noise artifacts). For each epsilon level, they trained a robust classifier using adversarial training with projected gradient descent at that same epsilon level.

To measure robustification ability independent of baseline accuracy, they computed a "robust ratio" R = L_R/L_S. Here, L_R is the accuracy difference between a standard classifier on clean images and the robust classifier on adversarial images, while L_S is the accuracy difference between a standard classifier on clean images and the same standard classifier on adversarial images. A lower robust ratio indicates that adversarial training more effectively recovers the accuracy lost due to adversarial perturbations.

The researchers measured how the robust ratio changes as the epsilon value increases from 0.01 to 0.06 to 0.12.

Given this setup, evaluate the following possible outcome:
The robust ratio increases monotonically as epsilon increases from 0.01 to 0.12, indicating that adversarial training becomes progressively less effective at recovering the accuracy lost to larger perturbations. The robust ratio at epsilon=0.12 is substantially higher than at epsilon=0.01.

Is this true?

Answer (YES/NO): NO